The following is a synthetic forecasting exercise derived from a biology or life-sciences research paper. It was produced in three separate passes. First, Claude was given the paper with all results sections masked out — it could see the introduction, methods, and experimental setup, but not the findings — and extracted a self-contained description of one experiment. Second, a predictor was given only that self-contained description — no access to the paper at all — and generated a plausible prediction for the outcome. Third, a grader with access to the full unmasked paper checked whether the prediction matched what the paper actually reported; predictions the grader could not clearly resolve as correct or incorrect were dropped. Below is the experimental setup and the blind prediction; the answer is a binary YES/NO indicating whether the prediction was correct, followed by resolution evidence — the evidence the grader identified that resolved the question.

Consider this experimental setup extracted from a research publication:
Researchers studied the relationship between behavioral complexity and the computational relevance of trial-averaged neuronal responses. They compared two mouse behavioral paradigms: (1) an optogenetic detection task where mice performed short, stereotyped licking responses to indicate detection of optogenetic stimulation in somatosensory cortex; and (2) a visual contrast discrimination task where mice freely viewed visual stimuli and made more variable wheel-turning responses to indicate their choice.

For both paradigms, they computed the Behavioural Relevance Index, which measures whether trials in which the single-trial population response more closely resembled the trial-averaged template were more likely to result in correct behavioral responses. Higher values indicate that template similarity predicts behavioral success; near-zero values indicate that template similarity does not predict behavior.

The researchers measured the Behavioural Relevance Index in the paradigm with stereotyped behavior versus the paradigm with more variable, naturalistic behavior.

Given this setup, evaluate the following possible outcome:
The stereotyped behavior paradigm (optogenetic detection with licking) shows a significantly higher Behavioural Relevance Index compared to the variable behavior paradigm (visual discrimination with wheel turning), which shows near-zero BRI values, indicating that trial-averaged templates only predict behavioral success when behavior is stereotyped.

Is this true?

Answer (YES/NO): NO